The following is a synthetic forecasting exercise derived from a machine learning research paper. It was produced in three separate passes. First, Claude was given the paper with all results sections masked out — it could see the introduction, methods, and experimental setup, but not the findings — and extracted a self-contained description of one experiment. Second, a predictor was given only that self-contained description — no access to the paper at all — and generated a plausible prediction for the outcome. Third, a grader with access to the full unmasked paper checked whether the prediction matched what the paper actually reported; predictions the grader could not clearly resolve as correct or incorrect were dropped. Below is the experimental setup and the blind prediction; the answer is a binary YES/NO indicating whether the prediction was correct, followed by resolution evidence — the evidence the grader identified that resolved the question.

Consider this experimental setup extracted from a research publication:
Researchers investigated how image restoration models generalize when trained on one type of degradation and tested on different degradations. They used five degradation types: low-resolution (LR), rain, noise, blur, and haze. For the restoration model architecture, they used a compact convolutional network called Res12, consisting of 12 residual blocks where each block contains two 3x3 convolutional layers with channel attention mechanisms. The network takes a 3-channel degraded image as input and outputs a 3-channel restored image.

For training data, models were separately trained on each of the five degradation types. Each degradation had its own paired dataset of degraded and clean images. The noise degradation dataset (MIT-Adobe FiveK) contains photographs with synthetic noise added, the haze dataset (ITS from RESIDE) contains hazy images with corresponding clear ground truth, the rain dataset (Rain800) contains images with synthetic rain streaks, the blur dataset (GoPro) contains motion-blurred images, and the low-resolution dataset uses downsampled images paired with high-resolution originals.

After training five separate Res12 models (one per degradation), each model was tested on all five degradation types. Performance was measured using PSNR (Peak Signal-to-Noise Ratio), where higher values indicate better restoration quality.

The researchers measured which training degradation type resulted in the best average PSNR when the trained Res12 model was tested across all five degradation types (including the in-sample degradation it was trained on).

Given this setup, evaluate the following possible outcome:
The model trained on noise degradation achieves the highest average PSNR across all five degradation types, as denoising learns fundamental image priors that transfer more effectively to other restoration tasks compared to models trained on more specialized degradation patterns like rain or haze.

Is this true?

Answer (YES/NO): NO